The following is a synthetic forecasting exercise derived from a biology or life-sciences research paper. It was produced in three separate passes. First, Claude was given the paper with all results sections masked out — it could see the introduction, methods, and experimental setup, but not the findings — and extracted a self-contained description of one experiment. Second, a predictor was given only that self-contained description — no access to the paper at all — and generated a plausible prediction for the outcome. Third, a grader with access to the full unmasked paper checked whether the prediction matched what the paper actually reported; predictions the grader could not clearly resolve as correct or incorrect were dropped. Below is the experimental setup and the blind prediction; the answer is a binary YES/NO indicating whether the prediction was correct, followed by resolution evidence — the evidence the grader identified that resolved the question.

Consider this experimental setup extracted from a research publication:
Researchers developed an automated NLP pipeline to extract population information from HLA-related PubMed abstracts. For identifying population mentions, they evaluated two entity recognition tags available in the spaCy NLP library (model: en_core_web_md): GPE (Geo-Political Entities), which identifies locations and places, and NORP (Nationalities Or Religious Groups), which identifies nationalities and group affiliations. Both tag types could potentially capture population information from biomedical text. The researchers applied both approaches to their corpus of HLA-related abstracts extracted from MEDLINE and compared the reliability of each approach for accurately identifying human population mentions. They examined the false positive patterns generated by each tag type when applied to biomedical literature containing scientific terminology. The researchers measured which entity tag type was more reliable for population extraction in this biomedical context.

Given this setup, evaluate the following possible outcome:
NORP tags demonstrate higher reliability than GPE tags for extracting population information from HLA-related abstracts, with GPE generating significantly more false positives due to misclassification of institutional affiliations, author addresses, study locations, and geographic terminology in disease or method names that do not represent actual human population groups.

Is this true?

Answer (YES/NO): NO